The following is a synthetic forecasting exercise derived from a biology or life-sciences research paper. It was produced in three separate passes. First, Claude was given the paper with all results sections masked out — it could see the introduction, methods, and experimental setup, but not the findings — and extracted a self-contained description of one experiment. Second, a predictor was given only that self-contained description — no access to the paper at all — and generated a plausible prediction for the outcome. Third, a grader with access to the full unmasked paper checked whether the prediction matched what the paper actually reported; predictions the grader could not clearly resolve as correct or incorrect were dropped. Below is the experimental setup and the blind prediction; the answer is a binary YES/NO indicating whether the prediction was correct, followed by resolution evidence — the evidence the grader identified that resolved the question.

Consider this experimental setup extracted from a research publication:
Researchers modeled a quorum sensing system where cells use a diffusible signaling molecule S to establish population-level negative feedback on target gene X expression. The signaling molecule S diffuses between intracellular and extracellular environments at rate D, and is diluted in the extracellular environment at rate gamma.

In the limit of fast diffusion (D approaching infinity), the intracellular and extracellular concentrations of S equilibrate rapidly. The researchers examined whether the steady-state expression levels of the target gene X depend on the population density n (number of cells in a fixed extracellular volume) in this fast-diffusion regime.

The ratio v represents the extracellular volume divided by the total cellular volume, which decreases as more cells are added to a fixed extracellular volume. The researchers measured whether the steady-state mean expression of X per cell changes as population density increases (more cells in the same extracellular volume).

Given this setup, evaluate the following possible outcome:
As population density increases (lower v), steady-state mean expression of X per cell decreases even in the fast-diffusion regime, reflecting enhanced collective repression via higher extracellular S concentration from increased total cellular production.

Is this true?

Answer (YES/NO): NO